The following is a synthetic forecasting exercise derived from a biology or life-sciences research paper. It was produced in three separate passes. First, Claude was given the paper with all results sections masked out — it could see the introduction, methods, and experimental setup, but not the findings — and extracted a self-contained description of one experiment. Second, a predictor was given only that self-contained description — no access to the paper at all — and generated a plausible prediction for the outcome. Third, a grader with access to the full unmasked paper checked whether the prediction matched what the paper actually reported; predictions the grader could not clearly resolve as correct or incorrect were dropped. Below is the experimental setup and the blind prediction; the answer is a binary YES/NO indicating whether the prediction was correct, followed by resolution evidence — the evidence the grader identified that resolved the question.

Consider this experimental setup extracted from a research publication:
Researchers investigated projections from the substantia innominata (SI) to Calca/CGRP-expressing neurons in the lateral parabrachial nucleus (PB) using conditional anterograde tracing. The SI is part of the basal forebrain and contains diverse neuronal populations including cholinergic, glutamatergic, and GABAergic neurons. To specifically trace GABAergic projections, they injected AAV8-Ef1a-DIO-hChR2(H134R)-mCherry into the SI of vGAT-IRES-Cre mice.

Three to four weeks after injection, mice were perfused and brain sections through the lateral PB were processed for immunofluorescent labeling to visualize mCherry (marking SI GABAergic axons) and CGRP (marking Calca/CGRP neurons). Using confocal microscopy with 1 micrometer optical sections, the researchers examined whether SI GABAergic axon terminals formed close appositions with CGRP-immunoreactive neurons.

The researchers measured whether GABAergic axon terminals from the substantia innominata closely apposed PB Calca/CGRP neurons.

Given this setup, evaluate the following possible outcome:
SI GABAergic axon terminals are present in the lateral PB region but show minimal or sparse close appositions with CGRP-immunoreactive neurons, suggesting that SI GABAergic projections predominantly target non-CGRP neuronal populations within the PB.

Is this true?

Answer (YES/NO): NO